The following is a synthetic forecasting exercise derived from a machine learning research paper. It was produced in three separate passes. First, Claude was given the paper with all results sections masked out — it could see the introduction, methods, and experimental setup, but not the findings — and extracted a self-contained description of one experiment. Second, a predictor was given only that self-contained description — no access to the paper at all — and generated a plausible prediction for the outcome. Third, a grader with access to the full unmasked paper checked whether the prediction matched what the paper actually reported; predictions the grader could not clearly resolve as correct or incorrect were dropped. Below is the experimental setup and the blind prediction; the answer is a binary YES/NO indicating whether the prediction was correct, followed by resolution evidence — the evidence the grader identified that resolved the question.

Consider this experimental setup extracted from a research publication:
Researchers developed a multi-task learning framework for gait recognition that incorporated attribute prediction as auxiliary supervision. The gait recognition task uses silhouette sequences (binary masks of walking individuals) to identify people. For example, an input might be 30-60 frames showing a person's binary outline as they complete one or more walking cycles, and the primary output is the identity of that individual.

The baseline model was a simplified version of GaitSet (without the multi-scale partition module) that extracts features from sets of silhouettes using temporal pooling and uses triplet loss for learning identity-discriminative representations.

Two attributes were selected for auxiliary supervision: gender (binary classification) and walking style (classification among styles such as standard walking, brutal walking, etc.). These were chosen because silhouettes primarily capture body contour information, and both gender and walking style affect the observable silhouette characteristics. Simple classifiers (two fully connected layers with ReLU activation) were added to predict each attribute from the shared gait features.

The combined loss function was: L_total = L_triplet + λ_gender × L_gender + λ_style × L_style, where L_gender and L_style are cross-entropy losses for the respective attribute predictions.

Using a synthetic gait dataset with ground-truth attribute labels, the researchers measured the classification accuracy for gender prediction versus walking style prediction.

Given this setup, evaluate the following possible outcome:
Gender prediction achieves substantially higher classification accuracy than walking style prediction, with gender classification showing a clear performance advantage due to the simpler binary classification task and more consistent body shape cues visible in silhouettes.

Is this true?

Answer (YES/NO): NO